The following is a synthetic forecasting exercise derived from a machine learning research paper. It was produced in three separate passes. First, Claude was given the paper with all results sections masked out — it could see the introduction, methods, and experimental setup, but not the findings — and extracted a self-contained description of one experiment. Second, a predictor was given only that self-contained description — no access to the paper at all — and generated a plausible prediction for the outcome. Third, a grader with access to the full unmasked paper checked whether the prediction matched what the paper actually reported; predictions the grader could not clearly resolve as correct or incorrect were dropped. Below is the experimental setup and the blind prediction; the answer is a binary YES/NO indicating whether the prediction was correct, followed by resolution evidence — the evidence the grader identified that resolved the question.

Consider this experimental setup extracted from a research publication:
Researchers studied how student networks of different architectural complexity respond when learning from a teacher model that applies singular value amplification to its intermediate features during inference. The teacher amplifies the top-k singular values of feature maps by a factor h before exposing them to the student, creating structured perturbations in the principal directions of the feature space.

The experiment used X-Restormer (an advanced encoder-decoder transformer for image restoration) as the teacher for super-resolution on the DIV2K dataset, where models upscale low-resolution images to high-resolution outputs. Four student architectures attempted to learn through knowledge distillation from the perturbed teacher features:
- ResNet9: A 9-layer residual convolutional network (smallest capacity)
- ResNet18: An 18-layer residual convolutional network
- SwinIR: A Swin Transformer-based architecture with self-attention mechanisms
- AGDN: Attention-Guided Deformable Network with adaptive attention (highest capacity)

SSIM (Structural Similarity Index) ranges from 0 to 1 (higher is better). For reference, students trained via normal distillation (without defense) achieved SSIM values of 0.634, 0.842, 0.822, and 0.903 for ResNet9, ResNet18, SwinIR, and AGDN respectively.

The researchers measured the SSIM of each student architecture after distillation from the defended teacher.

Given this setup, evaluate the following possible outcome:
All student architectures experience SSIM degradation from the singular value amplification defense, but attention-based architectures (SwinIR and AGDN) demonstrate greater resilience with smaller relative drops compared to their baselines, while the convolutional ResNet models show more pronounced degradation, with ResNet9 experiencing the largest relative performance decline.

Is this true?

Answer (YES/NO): NO